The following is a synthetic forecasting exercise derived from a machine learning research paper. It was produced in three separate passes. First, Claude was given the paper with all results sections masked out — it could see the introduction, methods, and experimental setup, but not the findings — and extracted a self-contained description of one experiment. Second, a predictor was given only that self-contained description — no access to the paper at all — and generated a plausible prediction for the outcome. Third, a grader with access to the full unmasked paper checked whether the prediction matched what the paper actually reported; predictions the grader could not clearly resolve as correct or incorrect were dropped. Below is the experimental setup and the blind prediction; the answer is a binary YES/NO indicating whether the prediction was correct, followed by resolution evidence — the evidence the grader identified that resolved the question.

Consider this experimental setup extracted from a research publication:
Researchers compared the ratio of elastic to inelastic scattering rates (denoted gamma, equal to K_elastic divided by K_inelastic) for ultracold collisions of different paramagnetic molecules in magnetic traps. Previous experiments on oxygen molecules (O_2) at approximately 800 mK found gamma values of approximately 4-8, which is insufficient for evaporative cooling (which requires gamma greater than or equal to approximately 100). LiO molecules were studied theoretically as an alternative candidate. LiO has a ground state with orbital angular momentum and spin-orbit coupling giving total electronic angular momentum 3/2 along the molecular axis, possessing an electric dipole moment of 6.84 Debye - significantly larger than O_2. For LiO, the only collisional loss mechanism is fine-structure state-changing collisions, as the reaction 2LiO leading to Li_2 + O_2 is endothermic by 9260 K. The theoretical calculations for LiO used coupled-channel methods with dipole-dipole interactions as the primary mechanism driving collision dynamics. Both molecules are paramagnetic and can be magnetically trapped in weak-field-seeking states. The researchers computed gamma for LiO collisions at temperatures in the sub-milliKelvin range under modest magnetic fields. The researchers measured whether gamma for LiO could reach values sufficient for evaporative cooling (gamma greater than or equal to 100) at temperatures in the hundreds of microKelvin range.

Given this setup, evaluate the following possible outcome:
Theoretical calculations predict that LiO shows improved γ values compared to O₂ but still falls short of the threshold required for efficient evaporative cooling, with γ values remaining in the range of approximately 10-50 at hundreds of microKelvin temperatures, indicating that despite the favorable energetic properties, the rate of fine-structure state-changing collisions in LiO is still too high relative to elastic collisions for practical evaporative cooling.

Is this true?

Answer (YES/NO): NO